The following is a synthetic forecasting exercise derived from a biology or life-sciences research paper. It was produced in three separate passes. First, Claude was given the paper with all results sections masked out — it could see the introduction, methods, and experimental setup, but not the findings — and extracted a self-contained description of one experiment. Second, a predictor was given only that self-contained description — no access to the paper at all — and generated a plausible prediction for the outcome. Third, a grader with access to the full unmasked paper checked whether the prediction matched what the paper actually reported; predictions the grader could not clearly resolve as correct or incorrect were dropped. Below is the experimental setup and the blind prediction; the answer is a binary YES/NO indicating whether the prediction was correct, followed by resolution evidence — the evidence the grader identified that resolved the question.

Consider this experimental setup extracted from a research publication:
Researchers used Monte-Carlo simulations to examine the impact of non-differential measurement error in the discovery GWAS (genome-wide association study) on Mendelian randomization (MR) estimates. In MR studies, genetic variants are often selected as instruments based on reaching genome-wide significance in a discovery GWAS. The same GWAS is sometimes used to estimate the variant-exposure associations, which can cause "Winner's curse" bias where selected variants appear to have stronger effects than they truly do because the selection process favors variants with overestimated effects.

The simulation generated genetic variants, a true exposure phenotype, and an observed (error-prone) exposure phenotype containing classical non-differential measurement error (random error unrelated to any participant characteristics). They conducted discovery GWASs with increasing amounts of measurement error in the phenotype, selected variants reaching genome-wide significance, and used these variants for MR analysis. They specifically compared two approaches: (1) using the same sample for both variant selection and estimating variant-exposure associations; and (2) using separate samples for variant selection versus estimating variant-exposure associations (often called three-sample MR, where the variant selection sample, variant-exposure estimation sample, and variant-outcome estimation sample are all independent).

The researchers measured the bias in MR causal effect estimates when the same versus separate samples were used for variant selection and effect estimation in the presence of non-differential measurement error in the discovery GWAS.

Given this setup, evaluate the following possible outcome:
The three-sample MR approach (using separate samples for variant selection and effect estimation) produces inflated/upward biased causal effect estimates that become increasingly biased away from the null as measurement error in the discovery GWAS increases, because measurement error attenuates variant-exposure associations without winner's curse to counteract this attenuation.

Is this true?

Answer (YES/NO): NO